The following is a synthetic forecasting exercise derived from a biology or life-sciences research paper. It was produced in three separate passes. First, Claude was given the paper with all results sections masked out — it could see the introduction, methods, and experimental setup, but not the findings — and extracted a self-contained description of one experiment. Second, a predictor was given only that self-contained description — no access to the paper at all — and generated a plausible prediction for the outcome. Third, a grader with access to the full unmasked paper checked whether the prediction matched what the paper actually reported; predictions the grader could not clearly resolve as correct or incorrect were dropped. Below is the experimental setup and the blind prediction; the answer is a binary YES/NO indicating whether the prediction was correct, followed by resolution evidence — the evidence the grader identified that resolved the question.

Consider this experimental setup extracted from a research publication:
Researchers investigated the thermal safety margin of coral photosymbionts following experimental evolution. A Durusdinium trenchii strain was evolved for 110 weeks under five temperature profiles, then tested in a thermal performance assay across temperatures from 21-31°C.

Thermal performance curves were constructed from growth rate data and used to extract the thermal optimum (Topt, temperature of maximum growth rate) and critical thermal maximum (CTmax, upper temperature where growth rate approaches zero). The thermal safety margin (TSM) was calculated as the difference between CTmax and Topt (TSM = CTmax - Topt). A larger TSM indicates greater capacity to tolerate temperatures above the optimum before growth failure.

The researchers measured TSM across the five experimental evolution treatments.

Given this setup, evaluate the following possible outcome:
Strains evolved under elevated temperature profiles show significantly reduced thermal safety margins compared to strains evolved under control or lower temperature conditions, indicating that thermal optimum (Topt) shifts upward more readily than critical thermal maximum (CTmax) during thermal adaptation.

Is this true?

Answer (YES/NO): NO